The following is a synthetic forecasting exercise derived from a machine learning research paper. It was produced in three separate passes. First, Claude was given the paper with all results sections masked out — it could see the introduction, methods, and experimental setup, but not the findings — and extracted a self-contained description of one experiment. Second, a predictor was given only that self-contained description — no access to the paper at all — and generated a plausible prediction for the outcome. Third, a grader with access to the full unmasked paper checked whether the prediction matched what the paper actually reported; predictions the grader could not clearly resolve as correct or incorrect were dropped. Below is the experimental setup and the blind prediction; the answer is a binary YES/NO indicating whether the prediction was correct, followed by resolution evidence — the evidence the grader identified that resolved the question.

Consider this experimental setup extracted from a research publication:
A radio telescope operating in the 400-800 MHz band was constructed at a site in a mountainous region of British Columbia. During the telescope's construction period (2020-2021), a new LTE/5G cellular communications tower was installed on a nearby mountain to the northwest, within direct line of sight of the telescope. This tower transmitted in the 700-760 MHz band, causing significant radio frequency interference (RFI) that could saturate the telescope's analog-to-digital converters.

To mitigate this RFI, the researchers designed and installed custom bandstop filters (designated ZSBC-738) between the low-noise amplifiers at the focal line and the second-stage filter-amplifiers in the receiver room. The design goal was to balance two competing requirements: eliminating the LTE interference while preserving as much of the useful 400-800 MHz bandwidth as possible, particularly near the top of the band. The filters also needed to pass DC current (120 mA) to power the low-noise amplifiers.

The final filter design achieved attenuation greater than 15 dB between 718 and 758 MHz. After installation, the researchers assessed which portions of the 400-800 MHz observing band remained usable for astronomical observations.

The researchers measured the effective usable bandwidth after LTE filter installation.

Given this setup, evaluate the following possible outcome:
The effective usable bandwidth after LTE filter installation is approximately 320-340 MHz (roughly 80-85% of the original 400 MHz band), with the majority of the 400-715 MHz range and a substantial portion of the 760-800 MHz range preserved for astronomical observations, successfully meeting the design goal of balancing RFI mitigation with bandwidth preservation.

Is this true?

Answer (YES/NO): YES